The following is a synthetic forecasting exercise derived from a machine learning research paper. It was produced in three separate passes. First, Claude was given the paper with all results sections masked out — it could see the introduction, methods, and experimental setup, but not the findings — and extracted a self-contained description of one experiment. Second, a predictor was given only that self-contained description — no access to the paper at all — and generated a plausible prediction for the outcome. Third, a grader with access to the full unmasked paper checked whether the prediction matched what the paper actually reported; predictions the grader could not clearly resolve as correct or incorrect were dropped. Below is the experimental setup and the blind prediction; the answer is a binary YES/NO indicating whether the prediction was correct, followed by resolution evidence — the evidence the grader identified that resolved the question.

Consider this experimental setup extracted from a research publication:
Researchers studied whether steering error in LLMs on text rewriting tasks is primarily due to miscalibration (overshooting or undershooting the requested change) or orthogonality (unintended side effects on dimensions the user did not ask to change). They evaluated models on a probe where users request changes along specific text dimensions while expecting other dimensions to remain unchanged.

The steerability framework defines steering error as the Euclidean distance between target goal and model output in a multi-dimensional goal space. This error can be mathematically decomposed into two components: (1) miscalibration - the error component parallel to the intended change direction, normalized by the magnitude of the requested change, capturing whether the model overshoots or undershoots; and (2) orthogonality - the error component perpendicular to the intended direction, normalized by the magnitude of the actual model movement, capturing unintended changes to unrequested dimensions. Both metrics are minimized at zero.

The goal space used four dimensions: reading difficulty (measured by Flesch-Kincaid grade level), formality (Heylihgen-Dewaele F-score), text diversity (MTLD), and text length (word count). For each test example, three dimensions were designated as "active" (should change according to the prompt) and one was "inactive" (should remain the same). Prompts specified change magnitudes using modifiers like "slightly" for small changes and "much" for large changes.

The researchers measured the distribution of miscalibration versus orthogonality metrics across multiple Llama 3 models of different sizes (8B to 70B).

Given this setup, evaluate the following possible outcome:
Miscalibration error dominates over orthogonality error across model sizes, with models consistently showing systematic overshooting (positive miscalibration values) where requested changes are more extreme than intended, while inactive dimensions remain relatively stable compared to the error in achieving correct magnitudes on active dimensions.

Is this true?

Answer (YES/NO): NO